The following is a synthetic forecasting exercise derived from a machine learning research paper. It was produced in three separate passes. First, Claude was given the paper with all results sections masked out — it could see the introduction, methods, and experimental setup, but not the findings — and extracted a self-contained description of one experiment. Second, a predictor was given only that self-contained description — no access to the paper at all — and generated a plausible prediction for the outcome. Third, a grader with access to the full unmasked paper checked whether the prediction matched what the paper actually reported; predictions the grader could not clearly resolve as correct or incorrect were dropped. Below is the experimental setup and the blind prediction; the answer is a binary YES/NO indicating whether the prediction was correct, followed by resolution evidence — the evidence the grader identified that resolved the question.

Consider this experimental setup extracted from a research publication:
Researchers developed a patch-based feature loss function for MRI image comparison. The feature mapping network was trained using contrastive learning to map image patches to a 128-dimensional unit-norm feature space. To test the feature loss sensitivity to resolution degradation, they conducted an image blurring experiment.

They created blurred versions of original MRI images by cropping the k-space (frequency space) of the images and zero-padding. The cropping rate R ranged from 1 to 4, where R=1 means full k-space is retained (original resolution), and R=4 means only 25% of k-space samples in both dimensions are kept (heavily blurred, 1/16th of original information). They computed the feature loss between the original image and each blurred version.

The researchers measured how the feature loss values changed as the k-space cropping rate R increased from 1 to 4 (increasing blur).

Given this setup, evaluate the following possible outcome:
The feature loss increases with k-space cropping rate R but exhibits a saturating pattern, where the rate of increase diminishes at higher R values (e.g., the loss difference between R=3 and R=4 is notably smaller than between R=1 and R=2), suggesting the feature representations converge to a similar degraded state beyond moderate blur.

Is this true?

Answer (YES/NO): NO